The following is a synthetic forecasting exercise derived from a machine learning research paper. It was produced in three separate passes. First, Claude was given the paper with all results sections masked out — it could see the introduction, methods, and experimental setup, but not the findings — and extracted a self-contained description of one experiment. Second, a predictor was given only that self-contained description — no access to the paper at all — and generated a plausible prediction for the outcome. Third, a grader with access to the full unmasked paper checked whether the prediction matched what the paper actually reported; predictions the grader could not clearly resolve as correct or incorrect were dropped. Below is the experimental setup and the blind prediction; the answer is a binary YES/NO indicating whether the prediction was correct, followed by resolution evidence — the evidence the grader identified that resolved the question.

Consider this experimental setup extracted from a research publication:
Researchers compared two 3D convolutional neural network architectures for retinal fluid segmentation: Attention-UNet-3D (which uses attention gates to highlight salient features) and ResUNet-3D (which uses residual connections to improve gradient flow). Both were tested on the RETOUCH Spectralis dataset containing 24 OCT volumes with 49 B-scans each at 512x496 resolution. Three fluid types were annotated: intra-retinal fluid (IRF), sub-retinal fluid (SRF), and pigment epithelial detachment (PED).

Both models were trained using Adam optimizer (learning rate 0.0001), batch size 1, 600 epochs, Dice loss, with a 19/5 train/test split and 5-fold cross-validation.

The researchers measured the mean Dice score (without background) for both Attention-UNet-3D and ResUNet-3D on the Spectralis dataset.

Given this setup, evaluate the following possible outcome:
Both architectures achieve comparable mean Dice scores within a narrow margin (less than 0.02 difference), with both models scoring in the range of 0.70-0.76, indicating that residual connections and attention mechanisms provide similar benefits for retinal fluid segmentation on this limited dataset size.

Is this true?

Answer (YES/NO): NO